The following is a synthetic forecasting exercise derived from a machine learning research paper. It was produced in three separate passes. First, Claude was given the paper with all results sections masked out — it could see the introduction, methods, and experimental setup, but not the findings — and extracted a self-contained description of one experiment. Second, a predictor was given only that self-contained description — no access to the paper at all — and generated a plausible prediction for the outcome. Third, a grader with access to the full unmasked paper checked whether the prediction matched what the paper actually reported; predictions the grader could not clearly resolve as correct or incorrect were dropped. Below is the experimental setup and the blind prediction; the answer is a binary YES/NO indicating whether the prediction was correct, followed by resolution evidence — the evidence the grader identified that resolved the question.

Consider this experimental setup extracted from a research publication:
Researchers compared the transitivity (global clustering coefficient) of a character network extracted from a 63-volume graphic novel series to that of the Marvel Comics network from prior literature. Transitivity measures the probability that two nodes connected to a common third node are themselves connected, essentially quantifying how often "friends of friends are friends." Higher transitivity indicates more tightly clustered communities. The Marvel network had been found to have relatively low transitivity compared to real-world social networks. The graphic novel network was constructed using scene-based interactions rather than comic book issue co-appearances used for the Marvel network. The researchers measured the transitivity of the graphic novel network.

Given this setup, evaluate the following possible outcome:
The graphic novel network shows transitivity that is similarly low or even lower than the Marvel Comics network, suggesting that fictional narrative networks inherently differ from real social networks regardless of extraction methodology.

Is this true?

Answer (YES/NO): NO